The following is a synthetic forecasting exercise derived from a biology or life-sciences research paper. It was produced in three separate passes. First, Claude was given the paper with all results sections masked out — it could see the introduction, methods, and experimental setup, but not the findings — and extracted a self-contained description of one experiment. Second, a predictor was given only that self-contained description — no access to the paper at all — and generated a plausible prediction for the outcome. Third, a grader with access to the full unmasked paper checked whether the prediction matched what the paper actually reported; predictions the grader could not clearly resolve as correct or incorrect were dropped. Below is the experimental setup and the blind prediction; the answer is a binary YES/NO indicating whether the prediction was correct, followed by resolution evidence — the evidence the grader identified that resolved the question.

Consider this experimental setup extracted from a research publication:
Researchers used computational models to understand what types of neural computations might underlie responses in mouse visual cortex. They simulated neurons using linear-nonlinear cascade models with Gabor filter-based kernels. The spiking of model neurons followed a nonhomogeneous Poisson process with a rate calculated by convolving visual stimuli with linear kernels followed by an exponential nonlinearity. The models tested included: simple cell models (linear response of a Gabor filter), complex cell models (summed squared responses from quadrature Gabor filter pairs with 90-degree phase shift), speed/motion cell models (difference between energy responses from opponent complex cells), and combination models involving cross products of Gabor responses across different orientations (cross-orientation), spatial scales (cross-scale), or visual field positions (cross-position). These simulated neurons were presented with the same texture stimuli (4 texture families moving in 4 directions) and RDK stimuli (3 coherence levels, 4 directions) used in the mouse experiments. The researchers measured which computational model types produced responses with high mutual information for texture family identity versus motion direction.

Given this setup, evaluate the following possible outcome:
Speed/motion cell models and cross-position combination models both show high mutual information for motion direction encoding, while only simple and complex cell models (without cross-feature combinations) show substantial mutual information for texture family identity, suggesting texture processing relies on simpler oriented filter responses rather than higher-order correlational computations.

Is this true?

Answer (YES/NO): NO